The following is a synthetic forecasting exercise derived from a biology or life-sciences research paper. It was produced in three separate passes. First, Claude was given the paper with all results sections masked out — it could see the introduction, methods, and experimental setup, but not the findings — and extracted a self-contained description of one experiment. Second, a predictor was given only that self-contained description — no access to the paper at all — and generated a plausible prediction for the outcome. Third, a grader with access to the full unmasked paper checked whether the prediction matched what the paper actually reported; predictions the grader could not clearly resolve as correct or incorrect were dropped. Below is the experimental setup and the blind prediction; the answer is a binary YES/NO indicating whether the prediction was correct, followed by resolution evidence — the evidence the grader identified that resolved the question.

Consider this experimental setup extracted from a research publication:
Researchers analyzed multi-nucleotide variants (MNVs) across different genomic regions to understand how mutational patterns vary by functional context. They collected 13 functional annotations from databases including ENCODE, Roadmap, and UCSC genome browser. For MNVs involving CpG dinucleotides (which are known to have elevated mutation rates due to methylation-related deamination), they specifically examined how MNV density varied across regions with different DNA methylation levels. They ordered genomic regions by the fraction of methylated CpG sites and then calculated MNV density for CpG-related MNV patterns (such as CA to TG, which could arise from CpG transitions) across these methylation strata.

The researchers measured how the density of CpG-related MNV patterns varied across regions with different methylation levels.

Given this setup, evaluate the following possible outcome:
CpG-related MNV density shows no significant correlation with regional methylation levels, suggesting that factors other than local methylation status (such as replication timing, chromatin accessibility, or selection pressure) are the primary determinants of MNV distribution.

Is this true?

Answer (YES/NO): NO